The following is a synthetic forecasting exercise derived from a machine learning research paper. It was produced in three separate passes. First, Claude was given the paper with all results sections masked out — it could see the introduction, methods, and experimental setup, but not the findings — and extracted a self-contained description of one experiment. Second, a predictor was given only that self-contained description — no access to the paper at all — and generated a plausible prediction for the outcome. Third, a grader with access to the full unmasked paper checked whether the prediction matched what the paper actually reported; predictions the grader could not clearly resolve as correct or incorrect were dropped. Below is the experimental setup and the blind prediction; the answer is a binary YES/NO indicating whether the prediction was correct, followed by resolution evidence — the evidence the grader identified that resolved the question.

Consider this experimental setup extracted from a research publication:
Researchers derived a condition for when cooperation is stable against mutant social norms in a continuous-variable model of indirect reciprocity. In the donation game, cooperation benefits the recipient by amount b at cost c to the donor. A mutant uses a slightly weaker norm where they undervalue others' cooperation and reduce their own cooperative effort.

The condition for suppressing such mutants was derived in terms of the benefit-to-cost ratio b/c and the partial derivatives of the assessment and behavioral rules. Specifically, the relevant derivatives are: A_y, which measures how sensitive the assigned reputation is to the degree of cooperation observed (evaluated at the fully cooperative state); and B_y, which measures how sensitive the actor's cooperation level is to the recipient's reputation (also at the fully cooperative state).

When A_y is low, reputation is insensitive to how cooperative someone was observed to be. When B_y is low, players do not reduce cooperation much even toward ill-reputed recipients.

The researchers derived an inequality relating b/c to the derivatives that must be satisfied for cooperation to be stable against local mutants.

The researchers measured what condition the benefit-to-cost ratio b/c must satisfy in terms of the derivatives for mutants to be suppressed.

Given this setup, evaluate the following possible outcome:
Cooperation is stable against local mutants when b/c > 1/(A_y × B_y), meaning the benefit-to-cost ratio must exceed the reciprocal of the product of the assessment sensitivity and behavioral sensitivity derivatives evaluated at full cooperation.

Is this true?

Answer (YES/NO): NO